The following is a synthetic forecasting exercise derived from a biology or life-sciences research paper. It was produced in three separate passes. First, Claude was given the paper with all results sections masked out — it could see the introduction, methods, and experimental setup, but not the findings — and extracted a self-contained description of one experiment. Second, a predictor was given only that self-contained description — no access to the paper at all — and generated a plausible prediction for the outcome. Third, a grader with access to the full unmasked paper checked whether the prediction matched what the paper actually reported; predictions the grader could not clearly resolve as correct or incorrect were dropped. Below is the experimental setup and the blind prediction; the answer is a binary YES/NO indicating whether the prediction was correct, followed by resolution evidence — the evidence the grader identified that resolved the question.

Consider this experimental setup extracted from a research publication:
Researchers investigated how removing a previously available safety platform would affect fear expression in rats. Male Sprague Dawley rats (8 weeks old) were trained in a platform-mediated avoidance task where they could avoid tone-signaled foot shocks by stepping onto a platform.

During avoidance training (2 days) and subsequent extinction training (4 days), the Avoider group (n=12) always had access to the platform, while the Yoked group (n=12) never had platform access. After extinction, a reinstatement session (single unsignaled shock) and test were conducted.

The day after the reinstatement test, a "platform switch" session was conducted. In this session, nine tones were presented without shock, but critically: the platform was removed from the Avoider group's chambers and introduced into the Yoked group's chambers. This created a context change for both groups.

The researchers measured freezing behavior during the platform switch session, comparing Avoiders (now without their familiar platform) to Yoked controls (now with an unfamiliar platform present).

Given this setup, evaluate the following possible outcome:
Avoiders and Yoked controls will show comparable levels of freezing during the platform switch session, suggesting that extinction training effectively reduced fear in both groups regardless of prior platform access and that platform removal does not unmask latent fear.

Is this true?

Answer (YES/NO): YES